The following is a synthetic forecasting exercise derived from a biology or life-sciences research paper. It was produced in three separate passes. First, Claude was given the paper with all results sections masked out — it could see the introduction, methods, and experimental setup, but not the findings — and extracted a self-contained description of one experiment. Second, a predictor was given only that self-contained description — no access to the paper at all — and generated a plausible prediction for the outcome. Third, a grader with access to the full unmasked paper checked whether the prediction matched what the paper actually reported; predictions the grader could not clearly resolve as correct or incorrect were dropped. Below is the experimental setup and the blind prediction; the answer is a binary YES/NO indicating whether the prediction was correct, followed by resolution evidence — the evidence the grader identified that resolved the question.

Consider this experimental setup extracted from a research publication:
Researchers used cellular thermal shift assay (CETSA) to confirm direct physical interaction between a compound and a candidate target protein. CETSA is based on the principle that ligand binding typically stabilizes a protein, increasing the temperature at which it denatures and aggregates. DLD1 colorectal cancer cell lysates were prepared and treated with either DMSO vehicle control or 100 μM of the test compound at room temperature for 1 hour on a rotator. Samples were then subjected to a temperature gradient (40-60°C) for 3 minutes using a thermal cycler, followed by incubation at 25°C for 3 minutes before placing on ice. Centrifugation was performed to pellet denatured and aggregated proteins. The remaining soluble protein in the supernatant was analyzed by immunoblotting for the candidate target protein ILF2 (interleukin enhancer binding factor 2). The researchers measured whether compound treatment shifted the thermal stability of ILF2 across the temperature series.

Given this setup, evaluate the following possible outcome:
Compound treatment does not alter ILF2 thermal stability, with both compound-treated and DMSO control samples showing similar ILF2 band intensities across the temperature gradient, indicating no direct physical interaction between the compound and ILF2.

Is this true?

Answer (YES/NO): NO